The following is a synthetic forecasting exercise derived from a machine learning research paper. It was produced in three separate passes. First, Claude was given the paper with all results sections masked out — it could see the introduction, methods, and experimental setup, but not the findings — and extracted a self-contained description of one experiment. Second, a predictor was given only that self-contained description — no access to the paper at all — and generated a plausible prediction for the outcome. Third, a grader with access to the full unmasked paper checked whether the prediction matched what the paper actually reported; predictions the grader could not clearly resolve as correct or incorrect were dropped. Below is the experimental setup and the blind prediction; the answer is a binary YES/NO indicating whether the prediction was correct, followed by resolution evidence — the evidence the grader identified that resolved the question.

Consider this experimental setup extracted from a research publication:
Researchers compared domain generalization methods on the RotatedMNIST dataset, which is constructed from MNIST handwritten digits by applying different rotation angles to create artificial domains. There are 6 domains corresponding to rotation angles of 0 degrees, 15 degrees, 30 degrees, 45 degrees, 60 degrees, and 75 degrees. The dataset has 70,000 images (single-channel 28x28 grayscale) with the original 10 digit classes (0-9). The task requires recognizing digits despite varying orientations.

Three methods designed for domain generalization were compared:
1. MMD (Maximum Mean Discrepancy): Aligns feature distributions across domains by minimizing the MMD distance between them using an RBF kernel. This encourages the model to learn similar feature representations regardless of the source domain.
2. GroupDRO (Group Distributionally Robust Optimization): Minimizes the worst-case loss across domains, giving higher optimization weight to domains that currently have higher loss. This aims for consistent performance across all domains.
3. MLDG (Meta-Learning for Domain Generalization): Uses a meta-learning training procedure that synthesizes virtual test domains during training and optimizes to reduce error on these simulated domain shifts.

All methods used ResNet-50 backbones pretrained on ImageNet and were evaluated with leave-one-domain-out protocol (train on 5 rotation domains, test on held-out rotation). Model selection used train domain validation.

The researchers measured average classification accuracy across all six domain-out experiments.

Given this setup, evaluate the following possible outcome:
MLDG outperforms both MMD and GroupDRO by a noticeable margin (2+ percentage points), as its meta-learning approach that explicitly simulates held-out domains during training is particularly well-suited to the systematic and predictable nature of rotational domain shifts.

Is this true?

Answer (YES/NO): NO